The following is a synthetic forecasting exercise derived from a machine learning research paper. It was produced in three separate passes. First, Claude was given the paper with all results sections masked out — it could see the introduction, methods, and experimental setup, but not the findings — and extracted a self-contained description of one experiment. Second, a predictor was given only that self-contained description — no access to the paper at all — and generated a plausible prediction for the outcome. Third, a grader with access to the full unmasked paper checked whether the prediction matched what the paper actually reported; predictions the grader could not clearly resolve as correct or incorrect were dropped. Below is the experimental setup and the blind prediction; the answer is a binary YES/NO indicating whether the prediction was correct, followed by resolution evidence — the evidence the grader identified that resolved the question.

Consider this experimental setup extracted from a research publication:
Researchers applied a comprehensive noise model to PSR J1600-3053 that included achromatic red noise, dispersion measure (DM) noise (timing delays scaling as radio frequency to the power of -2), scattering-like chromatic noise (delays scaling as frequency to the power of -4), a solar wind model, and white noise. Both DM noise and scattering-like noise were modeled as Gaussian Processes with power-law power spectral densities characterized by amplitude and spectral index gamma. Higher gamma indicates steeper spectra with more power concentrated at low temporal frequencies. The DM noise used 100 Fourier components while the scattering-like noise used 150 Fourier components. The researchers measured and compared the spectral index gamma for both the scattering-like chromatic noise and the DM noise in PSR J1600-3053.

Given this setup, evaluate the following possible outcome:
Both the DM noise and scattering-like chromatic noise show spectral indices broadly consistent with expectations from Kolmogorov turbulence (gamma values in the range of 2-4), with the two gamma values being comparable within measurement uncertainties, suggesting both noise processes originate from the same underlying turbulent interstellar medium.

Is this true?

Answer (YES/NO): NO